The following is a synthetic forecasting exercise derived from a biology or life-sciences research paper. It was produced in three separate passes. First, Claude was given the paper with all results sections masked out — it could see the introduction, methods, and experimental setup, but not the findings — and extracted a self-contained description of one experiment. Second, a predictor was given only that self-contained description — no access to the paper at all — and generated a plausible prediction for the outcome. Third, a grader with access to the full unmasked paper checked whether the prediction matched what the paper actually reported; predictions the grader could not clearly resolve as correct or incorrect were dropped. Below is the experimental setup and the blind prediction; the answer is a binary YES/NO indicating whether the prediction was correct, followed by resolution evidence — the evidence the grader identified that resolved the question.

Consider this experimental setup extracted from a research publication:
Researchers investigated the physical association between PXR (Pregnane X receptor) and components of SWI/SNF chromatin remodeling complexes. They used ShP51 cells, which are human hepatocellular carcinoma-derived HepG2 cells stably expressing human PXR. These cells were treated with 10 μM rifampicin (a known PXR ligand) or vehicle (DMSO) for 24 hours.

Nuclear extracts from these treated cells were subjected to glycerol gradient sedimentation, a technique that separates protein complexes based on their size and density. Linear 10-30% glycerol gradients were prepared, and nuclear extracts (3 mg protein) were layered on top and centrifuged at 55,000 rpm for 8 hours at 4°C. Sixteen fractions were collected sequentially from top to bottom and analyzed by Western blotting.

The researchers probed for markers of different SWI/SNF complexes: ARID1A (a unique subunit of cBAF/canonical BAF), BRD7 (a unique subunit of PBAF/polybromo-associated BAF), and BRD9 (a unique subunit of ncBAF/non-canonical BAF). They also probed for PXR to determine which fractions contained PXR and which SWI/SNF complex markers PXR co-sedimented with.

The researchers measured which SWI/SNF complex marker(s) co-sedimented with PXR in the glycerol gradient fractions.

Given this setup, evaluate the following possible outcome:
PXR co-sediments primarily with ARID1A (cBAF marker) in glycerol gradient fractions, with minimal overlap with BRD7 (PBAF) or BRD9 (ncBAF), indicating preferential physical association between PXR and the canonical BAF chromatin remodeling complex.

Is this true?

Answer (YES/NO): NO